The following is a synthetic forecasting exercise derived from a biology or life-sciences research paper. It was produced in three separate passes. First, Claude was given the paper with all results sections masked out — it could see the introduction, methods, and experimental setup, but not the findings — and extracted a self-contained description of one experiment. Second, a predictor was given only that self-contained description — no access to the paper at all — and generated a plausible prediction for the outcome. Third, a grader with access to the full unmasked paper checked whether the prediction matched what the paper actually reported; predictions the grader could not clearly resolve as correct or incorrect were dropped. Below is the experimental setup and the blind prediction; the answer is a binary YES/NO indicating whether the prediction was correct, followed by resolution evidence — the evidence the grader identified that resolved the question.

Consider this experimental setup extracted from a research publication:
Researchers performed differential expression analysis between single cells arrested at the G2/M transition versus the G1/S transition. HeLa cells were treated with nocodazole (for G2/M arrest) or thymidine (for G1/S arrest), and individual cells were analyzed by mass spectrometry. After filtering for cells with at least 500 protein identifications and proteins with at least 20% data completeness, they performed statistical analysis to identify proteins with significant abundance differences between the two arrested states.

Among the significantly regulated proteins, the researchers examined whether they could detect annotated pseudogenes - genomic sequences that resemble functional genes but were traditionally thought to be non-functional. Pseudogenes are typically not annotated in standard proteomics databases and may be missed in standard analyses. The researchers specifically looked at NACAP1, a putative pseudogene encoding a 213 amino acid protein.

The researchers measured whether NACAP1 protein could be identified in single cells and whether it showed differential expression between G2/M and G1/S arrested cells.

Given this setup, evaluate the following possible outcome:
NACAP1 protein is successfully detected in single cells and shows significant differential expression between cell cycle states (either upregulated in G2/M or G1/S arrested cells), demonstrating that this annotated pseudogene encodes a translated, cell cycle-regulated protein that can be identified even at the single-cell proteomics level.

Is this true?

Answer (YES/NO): YES